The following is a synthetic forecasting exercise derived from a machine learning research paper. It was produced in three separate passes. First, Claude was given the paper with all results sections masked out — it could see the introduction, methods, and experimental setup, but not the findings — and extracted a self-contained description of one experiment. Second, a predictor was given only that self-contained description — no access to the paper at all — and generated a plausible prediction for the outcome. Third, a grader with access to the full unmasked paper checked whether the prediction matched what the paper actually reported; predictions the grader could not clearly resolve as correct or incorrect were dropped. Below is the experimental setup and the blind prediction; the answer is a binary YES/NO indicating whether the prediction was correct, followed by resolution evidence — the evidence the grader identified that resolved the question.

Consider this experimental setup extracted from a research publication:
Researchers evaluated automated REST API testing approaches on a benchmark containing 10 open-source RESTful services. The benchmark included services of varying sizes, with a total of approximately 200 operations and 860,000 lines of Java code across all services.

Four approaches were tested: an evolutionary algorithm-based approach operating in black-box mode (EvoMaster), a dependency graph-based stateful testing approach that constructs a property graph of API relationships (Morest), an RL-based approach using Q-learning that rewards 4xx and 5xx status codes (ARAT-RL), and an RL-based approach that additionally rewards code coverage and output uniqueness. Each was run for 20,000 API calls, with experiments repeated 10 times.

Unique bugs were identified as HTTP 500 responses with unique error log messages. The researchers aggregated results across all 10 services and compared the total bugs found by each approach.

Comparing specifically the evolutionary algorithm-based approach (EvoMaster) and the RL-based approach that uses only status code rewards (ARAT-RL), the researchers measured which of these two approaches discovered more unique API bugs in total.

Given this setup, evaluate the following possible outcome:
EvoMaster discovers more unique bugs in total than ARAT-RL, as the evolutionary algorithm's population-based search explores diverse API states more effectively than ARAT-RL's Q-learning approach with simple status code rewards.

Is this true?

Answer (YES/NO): NO